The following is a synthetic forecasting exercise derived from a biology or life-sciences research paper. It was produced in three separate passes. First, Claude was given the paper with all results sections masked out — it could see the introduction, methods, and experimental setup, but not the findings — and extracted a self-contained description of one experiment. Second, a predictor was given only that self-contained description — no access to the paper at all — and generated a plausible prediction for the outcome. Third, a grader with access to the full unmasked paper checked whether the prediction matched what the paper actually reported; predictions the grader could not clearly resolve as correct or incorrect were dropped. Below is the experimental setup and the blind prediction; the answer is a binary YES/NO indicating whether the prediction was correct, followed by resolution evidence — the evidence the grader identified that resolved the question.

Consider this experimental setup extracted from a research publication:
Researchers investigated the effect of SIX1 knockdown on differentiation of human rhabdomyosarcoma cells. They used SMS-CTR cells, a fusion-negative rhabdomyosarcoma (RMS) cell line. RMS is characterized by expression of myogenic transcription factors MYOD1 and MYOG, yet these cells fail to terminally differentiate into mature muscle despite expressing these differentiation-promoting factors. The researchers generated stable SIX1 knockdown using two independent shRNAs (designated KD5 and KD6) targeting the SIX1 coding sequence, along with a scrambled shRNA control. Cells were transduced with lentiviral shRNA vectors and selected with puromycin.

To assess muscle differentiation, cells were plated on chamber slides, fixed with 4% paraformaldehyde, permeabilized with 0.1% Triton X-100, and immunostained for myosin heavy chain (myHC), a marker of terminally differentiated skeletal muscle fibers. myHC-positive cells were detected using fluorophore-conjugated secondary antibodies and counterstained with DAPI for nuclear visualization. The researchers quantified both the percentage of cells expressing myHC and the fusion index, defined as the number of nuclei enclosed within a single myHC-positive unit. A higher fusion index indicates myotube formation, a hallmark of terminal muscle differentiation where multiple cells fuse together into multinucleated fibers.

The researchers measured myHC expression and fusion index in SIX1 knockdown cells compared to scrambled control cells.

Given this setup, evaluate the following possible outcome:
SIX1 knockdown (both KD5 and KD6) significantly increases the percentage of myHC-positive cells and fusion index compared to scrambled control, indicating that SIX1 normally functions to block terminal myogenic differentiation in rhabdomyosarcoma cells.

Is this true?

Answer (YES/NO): YES